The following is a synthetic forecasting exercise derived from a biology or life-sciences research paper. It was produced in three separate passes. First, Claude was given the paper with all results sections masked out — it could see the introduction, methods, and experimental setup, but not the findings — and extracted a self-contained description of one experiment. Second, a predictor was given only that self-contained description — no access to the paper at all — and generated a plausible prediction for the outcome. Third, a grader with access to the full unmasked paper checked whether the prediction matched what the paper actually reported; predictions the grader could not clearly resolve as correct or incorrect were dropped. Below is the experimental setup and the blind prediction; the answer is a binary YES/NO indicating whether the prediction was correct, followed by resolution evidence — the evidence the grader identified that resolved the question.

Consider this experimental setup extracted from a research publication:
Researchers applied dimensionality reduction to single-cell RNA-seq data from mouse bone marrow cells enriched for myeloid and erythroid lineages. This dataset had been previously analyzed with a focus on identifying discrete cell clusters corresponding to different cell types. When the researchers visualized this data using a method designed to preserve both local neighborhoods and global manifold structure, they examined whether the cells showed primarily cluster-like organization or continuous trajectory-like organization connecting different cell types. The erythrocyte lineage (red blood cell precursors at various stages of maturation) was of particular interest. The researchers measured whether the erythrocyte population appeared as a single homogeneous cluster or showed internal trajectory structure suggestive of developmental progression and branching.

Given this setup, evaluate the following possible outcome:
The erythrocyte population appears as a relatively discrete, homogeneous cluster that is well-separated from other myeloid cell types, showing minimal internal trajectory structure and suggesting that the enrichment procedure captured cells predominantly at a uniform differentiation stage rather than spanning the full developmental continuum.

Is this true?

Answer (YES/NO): NO